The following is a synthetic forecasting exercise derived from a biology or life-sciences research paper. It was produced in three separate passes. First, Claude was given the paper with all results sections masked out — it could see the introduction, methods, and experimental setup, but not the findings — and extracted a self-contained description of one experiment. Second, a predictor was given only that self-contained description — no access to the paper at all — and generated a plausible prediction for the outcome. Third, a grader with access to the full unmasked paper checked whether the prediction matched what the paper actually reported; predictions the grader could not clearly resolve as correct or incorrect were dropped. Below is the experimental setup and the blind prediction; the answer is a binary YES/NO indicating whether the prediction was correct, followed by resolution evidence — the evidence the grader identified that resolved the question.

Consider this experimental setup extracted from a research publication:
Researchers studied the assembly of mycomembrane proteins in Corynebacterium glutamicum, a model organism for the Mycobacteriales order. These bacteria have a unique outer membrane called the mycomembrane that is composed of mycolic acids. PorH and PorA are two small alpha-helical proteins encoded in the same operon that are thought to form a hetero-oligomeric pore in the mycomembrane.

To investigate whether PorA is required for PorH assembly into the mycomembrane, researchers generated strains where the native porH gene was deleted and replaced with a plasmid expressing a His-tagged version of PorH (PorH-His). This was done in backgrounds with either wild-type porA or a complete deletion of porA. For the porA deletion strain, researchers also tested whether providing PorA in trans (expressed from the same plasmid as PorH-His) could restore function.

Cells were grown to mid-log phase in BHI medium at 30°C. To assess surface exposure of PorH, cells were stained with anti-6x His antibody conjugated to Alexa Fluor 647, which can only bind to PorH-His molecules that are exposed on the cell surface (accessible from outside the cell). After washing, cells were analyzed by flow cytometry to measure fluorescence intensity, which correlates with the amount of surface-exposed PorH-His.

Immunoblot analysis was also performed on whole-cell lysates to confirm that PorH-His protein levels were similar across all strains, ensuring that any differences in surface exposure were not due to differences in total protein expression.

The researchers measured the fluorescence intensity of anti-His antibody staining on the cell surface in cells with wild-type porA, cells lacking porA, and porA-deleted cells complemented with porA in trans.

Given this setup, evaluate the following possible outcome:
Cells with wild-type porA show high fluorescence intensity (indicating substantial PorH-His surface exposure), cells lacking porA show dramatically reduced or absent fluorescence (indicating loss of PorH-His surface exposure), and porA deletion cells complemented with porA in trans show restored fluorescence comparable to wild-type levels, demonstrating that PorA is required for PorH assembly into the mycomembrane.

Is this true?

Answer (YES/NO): YES